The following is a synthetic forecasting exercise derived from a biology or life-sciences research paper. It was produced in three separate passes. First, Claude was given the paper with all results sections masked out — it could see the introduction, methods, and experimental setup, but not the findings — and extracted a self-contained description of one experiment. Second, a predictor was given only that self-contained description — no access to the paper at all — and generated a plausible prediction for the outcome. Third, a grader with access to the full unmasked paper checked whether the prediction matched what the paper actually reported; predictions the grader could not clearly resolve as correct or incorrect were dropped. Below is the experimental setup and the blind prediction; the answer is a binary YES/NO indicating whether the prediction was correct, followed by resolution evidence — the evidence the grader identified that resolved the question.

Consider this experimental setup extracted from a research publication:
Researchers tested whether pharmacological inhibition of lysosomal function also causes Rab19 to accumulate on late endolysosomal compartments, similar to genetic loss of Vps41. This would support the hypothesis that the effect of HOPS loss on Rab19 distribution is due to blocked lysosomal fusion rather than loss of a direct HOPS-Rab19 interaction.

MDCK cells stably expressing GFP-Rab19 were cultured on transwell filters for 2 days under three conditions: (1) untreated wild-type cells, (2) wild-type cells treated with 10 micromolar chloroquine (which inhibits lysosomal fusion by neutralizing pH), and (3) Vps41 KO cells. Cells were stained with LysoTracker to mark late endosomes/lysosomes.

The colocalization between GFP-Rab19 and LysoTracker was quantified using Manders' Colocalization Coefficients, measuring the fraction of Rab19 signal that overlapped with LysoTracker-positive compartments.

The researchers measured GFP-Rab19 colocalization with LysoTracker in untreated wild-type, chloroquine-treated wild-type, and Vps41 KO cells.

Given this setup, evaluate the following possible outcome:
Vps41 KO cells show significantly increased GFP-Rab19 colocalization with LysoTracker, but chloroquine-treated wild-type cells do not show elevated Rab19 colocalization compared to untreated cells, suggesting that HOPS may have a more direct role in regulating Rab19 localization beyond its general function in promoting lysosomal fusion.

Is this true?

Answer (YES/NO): NO